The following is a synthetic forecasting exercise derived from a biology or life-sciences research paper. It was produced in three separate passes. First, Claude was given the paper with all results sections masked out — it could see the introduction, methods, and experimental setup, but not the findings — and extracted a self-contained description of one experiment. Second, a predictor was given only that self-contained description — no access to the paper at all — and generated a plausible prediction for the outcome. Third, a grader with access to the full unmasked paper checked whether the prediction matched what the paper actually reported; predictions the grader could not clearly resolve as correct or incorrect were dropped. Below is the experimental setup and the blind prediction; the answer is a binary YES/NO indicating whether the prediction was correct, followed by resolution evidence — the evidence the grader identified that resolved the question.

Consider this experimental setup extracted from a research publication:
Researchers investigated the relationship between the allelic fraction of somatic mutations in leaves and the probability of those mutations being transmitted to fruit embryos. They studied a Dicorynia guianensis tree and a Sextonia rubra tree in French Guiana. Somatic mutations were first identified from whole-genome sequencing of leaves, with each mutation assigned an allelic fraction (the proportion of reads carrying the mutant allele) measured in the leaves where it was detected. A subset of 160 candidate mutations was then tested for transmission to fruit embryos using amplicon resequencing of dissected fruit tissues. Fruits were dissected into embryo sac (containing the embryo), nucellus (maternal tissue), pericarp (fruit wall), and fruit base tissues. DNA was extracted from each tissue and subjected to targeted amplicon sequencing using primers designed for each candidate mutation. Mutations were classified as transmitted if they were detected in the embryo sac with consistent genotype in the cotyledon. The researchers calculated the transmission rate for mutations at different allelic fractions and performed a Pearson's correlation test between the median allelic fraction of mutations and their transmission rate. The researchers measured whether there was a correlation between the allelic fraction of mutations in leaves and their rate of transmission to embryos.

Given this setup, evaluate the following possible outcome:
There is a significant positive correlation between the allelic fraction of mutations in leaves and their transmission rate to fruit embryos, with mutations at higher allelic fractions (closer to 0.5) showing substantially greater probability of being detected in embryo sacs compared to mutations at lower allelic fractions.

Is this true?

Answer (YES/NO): NO